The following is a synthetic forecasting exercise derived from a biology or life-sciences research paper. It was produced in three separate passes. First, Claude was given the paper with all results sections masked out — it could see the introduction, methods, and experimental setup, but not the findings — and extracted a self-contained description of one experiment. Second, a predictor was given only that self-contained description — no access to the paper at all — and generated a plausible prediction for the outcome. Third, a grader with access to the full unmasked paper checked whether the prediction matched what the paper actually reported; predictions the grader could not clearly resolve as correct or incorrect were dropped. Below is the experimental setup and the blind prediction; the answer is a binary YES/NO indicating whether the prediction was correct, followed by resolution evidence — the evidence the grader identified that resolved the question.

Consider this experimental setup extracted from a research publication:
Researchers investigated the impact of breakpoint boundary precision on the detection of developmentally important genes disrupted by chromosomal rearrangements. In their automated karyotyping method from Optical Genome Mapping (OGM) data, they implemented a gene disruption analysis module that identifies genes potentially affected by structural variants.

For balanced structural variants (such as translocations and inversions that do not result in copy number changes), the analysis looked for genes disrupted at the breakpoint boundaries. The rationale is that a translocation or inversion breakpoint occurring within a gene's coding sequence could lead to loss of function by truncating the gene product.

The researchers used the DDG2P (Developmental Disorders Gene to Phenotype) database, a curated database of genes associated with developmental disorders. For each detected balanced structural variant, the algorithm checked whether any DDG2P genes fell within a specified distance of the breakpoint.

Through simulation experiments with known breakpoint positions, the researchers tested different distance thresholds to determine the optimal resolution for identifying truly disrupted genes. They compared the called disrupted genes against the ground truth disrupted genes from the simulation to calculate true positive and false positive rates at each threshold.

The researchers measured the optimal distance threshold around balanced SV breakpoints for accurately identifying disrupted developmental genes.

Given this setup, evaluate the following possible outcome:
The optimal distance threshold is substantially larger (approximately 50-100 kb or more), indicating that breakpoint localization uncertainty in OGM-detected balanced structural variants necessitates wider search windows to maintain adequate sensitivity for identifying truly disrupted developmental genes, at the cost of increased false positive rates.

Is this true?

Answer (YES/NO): NO